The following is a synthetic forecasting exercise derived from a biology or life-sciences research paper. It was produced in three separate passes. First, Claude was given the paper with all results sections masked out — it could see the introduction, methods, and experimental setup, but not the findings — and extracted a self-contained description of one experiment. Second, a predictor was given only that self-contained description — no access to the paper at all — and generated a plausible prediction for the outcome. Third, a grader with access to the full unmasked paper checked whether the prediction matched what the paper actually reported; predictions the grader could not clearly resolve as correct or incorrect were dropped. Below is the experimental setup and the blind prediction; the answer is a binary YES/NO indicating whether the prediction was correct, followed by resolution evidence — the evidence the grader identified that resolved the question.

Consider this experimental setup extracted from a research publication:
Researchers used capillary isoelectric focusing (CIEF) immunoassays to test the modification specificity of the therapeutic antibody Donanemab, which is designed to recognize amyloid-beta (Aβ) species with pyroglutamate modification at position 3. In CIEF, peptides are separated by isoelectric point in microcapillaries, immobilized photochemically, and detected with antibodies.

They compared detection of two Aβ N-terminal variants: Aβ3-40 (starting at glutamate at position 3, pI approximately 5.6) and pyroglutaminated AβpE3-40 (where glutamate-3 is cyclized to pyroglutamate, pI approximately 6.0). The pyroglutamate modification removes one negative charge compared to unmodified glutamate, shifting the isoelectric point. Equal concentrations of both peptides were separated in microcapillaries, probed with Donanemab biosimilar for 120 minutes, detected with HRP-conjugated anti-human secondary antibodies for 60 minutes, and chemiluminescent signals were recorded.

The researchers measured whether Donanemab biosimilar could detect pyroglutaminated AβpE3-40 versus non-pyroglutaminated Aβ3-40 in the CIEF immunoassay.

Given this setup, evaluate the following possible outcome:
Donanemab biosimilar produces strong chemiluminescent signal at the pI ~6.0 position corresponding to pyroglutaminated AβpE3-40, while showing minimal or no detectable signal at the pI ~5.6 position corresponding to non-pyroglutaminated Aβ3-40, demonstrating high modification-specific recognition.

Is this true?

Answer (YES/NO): NO